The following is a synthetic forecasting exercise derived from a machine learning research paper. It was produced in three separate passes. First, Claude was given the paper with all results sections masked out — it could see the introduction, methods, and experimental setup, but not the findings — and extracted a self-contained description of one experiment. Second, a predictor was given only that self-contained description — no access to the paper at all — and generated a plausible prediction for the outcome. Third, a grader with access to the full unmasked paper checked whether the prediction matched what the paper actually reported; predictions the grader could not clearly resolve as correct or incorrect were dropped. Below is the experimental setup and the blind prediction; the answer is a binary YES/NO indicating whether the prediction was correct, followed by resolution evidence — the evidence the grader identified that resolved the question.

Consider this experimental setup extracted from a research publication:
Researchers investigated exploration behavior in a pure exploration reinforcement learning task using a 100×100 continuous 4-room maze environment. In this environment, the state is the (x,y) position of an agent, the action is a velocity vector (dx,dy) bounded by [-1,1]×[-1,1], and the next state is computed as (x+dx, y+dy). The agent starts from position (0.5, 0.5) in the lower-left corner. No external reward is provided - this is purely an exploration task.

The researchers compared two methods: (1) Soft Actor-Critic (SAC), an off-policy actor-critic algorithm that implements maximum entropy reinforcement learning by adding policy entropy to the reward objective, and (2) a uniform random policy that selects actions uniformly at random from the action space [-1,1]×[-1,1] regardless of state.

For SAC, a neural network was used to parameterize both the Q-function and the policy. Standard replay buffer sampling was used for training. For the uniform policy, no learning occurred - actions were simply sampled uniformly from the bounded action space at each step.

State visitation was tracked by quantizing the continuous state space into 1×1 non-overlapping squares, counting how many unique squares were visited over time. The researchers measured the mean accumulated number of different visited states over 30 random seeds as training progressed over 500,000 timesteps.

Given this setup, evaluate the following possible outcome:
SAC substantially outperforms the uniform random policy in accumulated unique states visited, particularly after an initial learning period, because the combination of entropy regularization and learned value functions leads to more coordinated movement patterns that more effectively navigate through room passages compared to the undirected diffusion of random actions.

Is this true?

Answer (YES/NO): NO